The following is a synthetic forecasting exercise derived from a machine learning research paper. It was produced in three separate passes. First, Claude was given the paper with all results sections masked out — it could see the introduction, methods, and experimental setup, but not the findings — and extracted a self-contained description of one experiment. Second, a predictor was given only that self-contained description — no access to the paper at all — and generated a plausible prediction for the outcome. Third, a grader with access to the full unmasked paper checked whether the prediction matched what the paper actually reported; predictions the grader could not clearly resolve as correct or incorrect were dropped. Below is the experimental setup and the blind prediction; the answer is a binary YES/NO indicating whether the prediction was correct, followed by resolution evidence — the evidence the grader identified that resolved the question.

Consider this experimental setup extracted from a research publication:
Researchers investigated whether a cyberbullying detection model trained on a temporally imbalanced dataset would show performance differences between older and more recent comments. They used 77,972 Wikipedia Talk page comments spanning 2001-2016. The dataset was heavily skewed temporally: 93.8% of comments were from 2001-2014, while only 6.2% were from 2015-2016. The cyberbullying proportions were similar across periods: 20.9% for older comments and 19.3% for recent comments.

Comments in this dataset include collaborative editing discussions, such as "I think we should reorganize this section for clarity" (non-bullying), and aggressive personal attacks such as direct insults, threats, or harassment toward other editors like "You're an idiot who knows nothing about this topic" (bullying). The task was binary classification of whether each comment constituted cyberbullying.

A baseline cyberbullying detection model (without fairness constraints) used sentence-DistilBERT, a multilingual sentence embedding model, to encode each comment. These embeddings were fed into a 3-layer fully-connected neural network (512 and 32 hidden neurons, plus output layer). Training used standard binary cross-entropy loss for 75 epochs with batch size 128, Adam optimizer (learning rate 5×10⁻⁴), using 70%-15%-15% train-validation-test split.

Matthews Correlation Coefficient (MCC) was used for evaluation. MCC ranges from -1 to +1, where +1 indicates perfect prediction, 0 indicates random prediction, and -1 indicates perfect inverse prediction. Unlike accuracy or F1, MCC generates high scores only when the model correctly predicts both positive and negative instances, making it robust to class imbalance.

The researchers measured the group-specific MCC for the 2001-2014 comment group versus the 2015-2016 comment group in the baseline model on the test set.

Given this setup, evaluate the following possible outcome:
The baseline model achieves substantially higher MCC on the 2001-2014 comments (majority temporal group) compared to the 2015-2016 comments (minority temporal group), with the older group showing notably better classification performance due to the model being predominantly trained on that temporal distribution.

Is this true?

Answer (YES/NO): NO